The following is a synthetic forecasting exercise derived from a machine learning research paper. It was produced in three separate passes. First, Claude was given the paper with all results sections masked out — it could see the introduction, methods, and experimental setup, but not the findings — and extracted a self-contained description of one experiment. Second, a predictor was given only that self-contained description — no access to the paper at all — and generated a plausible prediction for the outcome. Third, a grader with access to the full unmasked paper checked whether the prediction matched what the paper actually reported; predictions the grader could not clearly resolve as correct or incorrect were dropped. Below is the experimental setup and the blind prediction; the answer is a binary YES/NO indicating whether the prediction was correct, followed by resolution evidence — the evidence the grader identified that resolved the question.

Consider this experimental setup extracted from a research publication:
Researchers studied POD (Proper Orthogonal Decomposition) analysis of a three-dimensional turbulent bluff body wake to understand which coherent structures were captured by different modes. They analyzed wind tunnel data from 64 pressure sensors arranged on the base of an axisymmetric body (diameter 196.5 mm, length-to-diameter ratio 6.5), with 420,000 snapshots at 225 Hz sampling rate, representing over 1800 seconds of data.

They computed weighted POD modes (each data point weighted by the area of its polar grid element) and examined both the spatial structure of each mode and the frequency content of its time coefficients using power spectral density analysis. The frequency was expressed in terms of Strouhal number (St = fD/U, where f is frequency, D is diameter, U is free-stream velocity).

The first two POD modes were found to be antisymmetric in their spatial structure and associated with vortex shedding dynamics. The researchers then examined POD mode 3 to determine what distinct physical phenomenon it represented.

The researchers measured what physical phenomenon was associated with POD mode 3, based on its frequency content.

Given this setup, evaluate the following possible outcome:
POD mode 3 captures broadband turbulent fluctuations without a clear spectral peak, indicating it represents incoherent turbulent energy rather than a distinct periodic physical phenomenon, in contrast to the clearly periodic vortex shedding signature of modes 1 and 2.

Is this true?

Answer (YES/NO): NO